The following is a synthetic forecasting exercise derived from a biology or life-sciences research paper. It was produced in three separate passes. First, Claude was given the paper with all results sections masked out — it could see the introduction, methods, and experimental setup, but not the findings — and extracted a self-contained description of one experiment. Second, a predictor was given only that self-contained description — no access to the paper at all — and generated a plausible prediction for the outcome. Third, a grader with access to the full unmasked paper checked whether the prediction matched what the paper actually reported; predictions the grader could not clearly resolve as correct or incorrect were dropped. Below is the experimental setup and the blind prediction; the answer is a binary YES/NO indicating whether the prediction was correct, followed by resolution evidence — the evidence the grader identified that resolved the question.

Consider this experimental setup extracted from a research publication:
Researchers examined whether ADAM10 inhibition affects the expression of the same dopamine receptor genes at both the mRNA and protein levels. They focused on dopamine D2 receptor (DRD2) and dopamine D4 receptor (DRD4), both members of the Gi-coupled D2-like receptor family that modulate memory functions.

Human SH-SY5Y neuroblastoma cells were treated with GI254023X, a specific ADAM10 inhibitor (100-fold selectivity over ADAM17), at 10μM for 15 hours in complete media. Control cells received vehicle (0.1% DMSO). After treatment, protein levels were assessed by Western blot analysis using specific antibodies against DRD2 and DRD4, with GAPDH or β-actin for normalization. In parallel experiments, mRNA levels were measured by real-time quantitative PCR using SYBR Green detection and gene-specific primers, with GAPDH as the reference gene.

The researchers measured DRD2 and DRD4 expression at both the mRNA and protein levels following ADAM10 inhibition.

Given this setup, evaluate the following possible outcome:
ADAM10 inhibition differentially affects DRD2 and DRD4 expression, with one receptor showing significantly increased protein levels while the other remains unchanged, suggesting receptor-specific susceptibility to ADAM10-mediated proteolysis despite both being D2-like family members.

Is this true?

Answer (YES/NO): NO